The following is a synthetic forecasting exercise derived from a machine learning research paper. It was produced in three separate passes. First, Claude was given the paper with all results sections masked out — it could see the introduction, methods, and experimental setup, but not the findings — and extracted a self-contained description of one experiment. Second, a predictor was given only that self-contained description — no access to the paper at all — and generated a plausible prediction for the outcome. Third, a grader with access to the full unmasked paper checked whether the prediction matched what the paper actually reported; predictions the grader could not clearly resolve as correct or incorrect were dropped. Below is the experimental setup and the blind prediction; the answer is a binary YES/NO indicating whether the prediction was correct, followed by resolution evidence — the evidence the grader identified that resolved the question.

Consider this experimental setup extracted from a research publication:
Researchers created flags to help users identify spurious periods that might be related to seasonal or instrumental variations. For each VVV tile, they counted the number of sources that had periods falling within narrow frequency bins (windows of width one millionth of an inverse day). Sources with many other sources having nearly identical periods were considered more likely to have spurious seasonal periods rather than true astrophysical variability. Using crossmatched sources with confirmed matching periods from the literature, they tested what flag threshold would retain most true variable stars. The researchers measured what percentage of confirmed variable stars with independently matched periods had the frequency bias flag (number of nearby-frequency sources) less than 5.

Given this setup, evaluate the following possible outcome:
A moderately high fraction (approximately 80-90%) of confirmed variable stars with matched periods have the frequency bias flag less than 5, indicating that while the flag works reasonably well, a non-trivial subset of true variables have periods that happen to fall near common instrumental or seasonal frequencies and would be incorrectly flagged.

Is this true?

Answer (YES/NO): NO